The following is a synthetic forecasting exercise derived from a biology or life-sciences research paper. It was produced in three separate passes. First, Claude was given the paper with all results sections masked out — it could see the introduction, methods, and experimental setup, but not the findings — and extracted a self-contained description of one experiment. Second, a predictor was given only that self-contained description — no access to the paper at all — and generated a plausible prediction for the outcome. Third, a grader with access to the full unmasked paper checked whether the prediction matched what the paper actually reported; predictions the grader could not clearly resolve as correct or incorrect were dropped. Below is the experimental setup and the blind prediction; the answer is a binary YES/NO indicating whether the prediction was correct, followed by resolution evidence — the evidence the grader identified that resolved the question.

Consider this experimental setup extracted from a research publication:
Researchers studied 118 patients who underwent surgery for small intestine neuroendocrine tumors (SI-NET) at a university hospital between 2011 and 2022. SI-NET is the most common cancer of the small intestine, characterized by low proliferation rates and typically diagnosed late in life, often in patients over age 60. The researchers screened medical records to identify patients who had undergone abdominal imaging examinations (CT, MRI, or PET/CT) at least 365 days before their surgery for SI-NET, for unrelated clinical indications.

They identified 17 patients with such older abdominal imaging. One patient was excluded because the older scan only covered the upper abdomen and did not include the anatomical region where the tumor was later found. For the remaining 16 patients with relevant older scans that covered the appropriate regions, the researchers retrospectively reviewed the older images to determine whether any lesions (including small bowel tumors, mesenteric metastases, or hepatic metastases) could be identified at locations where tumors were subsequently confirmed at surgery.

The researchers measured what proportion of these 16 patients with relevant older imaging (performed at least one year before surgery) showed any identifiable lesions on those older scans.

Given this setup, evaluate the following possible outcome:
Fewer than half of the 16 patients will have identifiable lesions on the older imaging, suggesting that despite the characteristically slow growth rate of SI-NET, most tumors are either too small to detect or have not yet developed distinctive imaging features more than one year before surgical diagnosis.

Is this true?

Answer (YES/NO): NO